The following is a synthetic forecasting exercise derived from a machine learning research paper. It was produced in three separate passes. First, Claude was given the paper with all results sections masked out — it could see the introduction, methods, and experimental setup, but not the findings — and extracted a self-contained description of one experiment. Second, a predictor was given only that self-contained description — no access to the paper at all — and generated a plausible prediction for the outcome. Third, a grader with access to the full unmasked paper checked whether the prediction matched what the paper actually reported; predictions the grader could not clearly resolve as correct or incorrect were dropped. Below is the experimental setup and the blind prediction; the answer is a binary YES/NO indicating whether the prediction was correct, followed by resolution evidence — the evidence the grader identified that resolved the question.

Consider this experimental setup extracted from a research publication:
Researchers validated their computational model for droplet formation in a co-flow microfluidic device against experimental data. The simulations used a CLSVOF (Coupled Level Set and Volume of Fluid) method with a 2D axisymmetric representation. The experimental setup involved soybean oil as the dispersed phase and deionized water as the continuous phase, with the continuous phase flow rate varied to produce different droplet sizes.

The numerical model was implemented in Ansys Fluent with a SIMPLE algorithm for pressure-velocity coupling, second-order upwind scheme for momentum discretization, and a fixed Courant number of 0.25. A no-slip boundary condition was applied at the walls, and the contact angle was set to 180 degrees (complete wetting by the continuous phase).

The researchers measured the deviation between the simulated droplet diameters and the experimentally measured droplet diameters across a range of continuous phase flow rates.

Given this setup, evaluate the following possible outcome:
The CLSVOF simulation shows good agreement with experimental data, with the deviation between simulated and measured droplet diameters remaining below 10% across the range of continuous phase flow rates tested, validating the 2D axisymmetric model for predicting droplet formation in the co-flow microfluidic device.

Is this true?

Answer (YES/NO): YES